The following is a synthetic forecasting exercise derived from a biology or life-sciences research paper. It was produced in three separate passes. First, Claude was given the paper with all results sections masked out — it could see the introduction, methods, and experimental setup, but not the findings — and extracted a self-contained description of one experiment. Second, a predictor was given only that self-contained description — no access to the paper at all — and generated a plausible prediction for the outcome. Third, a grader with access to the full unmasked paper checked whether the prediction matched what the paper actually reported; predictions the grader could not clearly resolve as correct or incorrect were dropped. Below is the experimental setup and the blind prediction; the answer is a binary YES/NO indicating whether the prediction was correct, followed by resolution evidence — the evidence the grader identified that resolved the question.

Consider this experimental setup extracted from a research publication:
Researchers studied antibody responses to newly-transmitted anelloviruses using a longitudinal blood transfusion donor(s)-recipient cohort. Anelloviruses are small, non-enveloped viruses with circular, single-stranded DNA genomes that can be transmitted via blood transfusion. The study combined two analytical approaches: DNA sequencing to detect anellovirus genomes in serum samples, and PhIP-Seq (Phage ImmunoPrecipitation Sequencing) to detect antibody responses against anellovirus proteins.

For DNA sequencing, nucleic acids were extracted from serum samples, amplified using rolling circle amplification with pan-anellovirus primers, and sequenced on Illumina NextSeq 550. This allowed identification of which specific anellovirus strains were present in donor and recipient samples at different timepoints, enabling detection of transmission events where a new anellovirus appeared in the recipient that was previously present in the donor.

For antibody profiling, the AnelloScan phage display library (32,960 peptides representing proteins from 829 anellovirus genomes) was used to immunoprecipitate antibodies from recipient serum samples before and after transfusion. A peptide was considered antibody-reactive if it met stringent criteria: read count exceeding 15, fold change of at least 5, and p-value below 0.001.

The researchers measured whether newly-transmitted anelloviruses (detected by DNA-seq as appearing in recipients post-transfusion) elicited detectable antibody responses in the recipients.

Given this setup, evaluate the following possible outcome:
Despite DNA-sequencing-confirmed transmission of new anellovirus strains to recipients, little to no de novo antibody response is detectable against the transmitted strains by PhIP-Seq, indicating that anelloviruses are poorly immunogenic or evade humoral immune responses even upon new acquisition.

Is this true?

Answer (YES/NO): YES